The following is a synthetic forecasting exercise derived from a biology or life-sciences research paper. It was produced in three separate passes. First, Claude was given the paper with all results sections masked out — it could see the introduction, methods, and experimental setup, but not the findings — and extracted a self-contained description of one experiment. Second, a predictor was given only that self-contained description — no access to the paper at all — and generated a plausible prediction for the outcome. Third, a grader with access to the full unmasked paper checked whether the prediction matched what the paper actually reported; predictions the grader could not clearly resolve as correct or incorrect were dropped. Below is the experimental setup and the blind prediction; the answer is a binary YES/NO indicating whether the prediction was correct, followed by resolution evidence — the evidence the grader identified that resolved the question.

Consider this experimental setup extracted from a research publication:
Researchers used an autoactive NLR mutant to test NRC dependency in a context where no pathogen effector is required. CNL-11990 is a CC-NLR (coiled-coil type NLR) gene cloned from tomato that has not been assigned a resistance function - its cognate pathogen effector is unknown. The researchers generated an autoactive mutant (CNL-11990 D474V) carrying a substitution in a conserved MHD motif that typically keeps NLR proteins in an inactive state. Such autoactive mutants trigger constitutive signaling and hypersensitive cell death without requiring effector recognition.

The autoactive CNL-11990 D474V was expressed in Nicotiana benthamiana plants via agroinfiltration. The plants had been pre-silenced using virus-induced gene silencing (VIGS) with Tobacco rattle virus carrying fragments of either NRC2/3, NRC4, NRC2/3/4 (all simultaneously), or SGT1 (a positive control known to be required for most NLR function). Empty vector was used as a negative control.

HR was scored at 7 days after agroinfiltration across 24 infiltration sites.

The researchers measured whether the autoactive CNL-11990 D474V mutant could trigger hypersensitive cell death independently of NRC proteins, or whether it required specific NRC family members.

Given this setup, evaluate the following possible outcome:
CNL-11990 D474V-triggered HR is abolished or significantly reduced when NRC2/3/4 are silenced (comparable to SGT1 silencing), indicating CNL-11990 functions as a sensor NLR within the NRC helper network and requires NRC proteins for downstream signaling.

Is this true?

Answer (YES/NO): YES